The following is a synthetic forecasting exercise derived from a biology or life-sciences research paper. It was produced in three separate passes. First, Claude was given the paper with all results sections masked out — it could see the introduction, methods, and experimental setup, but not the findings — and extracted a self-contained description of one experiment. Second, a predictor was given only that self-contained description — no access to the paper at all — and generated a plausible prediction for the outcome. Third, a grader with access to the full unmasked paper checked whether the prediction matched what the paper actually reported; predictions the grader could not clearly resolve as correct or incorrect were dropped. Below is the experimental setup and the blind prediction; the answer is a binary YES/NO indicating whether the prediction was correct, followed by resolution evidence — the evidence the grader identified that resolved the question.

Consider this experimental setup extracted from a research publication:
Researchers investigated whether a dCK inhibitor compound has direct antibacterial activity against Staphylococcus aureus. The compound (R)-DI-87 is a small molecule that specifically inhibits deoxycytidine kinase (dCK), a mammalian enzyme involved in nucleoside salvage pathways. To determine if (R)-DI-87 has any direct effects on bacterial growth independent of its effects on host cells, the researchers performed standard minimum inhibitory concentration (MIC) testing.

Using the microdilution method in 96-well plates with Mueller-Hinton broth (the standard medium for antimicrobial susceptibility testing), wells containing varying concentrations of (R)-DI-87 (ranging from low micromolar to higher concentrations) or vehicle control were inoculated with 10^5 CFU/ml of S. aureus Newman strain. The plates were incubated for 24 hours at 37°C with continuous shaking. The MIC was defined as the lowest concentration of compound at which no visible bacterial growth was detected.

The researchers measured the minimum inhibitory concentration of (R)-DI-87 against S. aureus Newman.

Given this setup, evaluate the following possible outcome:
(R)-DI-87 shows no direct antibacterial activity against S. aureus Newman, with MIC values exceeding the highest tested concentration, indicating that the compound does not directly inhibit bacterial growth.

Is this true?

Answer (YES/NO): YES